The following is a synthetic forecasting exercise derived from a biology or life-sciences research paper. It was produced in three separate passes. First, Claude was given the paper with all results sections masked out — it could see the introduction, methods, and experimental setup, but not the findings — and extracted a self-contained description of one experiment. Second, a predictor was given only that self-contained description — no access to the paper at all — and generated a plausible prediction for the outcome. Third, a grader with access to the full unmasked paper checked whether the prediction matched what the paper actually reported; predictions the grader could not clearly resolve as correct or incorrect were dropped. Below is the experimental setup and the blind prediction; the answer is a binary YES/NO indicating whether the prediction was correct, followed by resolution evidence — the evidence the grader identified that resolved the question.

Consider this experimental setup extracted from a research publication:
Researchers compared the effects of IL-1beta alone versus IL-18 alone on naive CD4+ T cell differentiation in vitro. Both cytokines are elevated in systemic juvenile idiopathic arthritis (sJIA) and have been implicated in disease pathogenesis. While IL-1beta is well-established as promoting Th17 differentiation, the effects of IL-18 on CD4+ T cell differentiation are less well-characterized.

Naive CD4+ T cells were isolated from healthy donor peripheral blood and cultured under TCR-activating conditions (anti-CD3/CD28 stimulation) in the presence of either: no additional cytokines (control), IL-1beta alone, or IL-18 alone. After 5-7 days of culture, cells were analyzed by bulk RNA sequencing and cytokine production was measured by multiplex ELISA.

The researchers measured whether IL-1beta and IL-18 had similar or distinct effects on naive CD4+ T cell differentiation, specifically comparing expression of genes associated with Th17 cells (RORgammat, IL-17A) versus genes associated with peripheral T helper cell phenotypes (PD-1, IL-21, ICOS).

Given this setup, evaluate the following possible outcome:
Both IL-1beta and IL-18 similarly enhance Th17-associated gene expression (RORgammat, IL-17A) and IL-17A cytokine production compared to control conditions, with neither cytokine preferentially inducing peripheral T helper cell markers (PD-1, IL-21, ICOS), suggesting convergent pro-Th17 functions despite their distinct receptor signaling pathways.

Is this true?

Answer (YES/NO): NO